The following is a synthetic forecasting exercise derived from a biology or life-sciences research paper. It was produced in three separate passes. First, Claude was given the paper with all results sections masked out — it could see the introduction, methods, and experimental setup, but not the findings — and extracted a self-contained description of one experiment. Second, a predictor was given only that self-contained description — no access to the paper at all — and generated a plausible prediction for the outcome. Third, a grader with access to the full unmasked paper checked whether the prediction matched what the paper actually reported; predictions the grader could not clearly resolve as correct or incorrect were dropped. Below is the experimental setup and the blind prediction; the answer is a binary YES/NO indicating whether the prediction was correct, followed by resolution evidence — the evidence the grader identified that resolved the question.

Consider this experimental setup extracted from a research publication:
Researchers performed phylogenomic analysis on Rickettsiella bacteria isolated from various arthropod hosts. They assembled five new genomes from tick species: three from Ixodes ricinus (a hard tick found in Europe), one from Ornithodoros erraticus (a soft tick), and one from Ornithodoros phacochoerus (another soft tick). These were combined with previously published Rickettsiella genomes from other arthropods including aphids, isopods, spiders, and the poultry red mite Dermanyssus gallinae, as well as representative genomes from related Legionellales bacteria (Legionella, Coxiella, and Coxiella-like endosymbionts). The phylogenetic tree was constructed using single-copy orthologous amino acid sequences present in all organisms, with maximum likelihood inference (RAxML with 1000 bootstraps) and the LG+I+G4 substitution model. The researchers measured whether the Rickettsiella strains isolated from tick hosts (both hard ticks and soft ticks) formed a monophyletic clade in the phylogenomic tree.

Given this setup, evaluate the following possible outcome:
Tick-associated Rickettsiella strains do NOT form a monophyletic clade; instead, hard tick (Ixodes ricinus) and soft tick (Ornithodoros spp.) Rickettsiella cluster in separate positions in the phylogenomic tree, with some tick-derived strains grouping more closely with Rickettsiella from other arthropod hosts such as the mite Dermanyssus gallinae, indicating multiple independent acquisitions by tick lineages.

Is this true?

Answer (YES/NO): NO